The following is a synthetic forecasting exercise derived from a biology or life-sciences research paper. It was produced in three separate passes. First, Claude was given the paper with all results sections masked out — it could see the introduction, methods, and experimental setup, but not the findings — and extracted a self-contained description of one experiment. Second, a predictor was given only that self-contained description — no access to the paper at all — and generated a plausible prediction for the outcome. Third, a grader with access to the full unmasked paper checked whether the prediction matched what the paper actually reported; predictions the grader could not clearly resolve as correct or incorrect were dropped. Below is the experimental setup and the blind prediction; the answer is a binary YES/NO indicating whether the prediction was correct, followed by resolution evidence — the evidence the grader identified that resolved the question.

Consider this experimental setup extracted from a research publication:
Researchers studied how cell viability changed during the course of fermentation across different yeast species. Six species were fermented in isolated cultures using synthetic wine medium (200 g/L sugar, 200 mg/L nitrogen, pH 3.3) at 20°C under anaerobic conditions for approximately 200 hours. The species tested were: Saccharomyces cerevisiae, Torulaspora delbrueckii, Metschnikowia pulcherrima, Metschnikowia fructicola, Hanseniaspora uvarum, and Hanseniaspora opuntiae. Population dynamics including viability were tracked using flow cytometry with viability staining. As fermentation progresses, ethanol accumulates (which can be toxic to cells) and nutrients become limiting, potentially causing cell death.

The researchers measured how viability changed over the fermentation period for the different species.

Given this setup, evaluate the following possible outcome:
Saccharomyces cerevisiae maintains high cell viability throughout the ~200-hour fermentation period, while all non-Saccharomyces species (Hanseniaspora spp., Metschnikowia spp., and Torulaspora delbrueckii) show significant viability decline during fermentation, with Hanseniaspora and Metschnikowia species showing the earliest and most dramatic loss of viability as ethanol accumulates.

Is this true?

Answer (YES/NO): NO